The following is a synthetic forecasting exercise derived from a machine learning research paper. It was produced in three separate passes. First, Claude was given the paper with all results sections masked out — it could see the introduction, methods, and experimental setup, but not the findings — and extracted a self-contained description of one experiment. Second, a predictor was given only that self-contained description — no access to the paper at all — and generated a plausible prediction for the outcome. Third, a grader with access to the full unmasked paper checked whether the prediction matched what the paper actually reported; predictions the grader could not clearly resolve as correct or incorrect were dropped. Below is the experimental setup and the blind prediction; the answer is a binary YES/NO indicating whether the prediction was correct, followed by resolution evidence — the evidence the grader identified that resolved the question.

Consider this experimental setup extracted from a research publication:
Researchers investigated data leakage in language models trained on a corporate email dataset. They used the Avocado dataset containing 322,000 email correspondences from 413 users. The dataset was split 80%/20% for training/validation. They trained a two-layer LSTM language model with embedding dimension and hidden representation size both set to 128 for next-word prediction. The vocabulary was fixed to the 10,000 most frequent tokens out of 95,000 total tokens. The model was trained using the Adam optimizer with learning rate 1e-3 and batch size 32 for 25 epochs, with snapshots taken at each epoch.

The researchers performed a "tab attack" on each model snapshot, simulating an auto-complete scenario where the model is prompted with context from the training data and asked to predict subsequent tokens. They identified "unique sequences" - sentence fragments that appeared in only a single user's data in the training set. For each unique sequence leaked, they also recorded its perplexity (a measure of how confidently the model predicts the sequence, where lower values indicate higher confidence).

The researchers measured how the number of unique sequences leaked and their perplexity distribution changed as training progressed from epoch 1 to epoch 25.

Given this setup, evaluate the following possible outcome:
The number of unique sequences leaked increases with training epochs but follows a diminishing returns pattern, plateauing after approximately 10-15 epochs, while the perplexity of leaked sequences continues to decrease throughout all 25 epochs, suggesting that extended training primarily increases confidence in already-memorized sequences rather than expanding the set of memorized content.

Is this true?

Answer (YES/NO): NO